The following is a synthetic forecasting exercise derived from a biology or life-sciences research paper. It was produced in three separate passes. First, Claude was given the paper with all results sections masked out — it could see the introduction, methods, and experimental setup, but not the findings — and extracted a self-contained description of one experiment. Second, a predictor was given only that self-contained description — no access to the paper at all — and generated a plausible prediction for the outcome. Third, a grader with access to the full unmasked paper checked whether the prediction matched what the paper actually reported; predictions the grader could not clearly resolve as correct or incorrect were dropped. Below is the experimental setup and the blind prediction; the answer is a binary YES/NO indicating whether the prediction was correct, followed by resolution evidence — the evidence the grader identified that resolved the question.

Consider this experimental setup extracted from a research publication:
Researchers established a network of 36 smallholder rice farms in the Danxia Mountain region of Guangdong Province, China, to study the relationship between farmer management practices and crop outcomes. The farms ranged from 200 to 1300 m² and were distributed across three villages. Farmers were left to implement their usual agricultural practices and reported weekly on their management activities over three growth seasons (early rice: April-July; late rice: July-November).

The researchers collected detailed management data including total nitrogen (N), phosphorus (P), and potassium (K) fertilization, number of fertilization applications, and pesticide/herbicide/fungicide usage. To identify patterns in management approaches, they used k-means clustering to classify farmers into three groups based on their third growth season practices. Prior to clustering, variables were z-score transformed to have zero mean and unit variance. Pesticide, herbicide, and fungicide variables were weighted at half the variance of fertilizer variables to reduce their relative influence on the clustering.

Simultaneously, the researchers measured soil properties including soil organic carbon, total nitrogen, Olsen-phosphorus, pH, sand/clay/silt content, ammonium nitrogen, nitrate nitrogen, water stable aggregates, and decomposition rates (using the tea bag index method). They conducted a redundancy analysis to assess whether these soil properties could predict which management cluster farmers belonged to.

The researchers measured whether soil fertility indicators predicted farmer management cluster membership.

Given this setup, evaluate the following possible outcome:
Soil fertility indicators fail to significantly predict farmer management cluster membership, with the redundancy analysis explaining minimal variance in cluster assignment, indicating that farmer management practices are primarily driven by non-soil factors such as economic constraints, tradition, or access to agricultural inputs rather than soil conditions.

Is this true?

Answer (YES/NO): NO